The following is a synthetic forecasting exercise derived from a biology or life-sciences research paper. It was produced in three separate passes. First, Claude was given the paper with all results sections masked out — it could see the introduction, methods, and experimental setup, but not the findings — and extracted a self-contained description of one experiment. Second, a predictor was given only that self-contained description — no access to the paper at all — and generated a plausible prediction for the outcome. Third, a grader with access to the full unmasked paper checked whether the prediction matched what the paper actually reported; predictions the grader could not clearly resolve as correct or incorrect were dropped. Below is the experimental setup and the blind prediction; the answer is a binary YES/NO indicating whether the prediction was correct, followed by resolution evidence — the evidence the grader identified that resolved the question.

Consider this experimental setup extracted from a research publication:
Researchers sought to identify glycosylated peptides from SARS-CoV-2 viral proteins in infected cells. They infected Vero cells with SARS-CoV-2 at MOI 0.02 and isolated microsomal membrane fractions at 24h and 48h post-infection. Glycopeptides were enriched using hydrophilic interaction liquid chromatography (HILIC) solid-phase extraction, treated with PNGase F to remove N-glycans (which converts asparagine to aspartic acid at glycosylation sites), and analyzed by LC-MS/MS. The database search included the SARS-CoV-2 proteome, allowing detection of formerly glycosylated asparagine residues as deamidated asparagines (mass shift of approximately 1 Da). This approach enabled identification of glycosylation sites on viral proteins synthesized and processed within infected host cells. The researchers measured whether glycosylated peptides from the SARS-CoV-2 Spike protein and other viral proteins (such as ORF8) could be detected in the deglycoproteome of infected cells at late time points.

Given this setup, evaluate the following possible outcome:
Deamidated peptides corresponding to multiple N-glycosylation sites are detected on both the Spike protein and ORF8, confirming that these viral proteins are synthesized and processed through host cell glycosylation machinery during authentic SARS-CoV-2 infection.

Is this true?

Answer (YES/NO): NO